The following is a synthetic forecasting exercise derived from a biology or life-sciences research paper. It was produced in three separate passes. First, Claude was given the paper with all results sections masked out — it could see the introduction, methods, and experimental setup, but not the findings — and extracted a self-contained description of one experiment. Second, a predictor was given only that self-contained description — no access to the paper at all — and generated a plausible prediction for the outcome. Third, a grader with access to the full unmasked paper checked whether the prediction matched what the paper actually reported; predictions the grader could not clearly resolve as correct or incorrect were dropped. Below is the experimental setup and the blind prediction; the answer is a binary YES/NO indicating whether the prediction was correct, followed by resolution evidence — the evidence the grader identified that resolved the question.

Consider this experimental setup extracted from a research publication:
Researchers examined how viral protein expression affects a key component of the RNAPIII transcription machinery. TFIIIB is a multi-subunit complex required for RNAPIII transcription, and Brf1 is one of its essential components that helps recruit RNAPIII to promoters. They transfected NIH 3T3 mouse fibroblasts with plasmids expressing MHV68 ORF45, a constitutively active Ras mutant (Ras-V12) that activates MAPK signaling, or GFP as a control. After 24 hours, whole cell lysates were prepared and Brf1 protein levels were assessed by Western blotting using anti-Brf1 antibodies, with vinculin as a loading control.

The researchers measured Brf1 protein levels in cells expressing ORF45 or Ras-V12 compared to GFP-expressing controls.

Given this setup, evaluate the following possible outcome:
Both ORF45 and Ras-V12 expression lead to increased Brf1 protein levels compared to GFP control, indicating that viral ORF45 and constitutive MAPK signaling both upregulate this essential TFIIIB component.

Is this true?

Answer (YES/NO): YES